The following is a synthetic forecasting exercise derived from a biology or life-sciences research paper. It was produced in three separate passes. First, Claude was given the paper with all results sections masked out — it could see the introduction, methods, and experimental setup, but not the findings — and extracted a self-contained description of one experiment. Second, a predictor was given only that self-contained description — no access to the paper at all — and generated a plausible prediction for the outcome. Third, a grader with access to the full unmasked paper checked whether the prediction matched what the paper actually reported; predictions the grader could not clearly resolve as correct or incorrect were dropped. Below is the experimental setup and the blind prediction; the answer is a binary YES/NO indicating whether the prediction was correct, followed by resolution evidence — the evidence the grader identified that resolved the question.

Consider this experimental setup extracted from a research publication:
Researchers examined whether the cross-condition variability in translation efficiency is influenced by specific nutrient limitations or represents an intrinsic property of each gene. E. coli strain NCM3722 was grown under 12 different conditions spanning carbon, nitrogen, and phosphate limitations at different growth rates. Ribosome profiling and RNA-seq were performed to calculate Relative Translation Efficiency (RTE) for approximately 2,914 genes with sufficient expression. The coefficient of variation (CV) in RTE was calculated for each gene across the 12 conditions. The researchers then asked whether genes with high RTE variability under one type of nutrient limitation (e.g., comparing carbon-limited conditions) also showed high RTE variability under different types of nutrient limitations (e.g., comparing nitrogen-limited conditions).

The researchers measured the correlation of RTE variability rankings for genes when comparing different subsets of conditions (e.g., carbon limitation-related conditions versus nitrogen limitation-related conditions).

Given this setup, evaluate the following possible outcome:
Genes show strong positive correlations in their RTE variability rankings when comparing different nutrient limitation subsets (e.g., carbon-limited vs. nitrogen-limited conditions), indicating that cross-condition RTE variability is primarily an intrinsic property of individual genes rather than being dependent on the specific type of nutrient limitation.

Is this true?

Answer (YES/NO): YES